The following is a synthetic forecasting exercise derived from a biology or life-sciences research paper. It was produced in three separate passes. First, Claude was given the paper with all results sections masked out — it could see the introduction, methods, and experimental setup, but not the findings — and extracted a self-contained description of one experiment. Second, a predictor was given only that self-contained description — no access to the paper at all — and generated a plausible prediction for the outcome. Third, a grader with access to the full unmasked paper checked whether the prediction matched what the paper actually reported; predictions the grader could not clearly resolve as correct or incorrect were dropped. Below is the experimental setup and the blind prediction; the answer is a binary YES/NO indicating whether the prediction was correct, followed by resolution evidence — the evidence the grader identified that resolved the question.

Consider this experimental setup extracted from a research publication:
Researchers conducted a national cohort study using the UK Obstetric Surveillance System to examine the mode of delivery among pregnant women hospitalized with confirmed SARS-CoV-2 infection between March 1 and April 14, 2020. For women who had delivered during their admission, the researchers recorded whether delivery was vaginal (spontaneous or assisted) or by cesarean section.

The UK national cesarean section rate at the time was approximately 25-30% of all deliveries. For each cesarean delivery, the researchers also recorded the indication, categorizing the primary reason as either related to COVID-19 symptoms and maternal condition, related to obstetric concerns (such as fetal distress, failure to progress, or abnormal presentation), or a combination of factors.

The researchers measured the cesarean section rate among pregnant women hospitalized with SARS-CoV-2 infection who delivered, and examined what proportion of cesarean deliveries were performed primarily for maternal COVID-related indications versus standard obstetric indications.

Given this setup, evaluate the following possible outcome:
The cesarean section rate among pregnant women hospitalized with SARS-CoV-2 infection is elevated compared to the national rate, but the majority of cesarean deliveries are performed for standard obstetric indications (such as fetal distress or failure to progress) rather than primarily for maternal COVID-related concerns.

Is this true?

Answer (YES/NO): YES